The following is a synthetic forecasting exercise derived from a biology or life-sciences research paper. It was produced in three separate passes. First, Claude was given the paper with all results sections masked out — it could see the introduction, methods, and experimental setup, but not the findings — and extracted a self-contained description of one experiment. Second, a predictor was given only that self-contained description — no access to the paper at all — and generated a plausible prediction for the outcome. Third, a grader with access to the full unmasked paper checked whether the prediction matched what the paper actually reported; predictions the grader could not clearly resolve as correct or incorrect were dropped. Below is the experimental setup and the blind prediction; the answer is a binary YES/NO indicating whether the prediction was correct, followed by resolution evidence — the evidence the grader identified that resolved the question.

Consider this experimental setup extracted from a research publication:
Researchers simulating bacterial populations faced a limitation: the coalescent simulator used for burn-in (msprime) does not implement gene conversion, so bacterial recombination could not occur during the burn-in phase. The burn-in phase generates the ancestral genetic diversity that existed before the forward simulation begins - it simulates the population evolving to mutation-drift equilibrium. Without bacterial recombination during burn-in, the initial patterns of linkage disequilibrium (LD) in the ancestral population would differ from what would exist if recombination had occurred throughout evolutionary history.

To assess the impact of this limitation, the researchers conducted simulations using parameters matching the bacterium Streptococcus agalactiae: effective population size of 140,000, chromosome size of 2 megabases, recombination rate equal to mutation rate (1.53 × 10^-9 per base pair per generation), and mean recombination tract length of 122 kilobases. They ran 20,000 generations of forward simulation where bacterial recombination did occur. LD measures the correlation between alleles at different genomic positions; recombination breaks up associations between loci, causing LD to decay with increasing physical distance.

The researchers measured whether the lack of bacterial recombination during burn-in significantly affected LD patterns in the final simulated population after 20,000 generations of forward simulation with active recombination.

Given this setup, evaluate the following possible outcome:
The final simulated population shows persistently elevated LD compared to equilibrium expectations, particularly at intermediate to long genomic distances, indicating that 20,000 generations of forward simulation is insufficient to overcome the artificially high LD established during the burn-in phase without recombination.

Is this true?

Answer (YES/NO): NO